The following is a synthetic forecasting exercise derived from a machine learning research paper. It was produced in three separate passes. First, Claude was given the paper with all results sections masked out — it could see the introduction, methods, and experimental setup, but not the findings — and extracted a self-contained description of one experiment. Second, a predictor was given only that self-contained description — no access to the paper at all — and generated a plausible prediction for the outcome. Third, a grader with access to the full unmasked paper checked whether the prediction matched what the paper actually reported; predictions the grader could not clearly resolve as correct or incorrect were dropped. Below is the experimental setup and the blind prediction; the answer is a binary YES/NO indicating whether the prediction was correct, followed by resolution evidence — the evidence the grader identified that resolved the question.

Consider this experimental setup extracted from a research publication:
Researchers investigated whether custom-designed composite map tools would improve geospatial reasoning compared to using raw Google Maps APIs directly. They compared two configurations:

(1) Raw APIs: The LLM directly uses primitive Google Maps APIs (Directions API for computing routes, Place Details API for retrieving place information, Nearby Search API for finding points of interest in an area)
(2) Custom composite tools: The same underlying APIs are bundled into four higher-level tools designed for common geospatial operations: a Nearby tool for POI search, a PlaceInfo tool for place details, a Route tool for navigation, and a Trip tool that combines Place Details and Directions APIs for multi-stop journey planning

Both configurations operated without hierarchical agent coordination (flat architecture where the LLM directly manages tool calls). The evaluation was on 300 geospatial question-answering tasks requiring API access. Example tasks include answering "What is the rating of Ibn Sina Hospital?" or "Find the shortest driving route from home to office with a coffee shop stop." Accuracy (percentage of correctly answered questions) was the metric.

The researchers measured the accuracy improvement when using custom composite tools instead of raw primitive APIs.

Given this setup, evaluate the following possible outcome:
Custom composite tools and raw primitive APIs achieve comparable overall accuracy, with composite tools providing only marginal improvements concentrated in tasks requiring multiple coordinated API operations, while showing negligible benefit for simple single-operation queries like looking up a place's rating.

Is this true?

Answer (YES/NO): NO